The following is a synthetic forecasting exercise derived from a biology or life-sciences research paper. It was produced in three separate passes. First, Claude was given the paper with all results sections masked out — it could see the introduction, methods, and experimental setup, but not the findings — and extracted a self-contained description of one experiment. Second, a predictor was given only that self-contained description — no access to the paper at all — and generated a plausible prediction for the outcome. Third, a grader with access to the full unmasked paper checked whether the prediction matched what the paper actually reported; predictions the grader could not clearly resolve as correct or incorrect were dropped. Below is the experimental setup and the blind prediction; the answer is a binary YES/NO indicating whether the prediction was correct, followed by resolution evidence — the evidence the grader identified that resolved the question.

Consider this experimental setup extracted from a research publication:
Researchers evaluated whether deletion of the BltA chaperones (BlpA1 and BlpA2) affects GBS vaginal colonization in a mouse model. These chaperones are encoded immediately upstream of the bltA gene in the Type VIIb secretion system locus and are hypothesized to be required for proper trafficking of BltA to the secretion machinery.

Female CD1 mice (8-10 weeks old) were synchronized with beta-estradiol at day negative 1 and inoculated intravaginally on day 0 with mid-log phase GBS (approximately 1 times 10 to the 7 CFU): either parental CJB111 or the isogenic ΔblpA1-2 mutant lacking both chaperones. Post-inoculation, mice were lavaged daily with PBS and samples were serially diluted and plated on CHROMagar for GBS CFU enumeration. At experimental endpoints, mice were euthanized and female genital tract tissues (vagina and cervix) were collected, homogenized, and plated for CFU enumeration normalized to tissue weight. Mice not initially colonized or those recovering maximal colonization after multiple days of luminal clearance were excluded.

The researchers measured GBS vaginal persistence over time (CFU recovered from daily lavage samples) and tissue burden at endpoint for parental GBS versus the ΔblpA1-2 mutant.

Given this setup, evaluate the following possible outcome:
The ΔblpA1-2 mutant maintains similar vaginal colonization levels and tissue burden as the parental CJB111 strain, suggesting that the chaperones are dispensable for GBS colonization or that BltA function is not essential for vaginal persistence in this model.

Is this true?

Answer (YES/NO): NO